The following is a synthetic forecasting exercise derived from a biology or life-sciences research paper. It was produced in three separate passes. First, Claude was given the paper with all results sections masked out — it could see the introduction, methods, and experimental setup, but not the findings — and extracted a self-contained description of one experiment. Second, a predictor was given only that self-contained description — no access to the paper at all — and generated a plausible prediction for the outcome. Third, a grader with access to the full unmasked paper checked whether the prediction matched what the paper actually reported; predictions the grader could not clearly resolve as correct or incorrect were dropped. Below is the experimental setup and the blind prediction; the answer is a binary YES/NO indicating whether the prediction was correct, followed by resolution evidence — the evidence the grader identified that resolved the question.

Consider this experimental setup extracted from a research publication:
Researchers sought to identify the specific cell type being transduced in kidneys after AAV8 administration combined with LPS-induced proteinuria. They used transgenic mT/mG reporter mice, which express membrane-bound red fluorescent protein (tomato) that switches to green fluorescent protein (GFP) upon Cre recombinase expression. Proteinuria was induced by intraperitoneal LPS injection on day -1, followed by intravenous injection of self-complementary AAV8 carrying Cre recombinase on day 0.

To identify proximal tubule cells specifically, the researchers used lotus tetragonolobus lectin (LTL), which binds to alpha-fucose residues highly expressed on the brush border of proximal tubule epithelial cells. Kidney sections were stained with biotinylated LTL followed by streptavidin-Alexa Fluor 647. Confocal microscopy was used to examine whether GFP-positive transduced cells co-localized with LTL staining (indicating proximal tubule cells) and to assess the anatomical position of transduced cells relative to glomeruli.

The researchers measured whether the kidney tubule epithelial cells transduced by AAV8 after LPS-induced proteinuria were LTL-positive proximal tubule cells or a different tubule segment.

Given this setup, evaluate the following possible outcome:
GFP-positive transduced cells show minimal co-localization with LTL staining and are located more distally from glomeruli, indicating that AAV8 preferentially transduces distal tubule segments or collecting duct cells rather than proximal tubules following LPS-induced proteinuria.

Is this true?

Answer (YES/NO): NO